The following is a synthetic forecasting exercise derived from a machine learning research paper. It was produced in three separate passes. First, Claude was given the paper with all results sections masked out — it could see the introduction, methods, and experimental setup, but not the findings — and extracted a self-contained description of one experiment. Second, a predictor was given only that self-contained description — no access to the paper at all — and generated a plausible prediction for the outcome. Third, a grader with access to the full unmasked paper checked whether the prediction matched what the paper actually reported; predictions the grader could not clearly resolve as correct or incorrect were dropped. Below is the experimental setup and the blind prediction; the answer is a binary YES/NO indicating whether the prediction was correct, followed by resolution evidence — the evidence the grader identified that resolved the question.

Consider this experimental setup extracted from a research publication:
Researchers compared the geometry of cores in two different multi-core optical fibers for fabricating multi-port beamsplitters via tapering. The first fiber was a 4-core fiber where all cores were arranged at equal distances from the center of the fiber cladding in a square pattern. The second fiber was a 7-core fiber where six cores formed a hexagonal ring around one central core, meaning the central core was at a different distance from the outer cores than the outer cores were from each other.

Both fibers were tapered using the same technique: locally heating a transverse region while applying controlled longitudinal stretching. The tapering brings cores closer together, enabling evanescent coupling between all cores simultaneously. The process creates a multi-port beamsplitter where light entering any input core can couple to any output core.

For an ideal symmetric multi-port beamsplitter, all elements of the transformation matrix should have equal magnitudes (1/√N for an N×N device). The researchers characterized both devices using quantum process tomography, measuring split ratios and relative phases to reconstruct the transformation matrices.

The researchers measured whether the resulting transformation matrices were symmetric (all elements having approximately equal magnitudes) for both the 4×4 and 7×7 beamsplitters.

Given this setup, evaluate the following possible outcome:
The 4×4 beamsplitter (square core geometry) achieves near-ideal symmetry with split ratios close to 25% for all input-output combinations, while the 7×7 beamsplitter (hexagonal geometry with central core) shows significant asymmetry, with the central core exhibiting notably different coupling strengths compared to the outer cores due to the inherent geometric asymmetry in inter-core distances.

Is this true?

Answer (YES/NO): YES